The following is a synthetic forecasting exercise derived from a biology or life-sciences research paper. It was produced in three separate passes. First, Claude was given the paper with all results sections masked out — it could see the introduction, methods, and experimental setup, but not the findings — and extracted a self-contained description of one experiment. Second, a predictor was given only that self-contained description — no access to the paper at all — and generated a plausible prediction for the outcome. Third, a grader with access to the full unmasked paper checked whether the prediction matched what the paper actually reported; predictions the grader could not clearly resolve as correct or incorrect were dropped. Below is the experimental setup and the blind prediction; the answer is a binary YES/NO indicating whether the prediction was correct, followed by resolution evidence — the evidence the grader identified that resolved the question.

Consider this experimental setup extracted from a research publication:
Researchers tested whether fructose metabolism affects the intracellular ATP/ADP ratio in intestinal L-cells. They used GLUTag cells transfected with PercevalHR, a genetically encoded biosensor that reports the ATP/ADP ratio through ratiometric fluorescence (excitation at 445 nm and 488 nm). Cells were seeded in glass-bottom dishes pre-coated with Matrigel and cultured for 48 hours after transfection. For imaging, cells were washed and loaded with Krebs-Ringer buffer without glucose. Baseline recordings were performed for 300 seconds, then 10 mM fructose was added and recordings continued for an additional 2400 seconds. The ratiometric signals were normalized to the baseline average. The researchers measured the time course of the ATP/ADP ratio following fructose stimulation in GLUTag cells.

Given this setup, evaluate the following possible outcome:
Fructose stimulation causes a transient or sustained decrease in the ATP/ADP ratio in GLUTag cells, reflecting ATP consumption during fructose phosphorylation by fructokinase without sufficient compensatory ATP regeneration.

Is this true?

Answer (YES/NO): NO